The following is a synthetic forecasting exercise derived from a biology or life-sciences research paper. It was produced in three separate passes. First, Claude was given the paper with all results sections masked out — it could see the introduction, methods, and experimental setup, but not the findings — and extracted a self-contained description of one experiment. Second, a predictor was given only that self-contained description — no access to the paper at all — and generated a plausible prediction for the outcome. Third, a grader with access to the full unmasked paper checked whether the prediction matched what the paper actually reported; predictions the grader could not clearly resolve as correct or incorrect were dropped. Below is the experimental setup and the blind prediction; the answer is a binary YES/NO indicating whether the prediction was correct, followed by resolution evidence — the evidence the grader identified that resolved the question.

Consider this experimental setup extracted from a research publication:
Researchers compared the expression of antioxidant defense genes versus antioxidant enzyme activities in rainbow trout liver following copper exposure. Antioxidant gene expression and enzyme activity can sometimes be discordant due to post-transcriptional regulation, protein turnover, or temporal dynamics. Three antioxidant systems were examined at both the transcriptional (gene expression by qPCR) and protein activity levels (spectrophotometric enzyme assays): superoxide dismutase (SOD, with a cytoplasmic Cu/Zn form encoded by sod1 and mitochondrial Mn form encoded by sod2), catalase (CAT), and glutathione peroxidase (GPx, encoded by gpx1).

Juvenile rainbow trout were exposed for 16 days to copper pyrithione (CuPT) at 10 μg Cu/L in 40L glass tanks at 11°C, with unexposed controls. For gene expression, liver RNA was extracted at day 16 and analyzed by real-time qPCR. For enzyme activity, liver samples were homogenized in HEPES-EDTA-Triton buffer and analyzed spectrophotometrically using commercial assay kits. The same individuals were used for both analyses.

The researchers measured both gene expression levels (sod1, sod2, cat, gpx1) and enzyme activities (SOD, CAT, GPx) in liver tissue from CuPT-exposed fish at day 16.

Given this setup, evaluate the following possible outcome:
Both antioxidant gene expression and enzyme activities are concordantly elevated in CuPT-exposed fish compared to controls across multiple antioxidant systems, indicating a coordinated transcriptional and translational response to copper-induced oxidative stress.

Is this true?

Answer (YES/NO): NO